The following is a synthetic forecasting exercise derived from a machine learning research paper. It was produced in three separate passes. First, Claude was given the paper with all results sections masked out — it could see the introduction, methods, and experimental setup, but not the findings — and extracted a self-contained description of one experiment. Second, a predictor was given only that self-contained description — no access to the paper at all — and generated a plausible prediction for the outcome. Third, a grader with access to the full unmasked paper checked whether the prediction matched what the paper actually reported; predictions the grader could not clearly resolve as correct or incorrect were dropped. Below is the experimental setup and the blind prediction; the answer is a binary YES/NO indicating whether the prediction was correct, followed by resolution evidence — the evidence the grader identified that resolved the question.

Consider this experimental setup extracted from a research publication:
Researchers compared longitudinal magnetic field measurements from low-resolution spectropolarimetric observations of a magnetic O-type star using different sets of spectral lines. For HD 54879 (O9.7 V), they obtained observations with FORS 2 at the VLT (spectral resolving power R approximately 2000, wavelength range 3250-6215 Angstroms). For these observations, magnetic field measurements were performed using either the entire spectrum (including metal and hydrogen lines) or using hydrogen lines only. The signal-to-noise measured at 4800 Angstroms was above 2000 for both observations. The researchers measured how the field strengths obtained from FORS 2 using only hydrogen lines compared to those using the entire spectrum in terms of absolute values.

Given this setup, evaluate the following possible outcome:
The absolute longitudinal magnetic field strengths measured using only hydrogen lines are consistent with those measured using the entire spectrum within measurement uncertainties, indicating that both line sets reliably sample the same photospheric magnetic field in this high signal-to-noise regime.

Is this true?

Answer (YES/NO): NO